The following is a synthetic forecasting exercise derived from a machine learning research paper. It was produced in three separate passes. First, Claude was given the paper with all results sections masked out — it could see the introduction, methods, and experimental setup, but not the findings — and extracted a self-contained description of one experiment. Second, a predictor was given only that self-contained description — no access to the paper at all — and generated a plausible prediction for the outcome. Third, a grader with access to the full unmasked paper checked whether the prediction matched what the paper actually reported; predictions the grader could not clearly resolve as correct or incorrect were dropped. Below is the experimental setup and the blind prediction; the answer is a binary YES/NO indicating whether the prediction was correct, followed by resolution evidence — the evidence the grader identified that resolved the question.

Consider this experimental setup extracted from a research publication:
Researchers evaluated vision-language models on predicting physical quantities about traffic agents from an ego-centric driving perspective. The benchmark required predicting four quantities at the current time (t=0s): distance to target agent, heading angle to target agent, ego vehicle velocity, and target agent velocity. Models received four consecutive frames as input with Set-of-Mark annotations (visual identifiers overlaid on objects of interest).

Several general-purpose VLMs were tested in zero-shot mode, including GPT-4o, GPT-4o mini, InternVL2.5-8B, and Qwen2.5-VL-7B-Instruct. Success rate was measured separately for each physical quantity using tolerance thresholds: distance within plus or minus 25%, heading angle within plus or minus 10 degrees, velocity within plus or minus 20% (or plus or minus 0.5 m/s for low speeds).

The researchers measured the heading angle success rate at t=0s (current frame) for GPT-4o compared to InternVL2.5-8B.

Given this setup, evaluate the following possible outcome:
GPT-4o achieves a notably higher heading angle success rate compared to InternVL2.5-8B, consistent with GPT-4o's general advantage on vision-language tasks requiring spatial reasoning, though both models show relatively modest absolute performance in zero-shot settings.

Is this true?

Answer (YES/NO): YES